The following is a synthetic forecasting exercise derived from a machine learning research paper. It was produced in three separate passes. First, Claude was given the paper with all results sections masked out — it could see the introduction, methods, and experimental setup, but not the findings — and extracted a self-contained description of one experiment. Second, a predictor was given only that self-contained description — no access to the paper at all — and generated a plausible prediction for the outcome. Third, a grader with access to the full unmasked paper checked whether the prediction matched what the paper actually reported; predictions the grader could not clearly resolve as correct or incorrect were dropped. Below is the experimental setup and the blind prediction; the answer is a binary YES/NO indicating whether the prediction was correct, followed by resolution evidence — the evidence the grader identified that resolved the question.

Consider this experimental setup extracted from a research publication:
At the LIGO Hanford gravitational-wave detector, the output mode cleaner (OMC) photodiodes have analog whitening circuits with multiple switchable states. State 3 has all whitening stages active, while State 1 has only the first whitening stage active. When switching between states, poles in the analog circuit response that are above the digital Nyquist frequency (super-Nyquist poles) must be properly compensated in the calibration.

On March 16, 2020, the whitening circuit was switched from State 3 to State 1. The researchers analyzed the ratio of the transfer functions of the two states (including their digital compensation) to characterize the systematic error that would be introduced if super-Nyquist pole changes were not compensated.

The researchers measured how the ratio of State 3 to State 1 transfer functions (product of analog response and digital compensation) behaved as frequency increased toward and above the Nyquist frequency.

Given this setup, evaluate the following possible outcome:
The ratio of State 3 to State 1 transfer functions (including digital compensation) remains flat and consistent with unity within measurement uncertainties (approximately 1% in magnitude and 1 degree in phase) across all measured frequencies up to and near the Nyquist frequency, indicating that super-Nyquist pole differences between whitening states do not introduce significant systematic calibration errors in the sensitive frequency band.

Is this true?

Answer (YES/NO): NO